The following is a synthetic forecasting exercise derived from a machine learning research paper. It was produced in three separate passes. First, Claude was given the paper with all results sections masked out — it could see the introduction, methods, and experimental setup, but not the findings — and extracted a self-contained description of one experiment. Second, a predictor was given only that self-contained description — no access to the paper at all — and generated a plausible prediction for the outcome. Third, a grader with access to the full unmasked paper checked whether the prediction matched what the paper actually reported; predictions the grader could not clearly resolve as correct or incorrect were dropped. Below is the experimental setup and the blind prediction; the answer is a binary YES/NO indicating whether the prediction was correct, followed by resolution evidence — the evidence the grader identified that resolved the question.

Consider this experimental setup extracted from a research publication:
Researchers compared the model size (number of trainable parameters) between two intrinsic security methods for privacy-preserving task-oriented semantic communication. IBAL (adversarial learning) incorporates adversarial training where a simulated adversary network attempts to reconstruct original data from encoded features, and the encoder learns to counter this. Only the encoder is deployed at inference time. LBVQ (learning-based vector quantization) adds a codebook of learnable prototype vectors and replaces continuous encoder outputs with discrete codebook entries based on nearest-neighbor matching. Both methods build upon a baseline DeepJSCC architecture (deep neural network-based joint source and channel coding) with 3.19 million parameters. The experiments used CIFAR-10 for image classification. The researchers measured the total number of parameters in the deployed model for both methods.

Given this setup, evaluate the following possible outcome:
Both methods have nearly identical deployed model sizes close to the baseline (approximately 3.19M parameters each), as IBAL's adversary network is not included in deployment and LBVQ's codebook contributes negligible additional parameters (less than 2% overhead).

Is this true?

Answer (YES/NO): NO